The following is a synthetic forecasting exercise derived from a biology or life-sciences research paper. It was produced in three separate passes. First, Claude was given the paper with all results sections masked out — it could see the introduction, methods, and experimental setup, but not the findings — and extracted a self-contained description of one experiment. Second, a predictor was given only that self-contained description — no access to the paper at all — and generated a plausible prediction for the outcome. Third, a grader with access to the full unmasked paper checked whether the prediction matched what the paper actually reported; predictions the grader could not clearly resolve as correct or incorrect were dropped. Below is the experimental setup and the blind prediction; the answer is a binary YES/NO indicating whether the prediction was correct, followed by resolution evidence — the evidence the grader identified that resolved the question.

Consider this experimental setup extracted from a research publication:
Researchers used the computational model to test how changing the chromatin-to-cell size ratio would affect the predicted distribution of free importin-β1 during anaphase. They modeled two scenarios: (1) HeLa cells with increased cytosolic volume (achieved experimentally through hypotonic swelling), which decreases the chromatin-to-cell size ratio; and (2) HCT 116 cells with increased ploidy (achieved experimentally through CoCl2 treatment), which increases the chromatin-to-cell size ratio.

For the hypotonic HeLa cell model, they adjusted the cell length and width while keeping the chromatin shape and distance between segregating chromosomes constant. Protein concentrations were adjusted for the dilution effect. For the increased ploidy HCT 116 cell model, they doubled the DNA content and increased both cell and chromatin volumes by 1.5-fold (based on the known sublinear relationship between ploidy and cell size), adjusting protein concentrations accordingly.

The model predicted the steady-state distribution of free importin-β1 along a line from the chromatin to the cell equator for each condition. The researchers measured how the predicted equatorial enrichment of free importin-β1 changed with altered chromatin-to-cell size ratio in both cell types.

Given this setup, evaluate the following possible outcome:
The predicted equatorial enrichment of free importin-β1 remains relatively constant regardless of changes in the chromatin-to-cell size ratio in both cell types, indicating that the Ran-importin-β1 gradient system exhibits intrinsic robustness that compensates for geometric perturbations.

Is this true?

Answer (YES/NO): NO